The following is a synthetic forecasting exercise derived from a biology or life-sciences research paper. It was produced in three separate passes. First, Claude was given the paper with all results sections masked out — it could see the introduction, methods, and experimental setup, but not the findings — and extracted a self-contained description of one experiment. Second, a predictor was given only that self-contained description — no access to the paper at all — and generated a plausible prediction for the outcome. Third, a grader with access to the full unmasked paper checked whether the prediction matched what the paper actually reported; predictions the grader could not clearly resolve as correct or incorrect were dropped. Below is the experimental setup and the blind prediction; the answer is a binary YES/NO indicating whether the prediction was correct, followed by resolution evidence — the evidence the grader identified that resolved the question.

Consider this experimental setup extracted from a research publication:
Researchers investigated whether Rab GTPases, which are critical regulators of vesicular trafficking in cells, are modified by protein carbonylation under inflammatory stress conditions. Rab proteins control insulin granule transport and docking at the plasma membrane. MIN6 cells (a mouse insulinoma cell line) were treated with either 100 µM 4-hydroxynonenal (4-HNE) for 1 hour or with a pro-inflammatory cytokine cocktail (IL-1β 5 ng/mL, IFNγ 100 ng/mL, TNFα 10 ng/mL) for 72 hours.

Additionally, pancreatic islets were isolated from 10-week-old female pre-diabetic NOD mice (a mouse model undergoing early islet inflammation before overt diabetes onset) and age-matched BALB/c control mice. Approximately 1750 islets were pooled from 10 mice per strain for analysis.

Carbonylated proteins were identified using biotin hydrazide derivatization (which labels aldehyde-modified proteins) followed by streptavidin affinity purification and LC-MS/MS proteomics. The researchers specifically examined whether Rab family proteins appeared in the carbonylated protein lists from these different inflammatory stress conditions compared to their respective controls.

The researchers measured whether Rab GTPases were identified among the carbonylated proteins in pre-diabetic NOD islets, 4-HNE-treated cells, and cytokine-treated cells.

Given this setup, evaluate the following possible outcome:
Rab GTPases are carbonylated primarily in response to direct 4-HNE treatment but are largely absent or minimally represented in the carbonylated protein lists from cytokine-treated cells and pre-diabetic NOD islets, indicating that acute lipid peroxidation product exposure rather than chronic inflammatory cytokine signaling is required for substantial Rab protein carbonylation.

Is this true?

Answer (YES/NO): NO